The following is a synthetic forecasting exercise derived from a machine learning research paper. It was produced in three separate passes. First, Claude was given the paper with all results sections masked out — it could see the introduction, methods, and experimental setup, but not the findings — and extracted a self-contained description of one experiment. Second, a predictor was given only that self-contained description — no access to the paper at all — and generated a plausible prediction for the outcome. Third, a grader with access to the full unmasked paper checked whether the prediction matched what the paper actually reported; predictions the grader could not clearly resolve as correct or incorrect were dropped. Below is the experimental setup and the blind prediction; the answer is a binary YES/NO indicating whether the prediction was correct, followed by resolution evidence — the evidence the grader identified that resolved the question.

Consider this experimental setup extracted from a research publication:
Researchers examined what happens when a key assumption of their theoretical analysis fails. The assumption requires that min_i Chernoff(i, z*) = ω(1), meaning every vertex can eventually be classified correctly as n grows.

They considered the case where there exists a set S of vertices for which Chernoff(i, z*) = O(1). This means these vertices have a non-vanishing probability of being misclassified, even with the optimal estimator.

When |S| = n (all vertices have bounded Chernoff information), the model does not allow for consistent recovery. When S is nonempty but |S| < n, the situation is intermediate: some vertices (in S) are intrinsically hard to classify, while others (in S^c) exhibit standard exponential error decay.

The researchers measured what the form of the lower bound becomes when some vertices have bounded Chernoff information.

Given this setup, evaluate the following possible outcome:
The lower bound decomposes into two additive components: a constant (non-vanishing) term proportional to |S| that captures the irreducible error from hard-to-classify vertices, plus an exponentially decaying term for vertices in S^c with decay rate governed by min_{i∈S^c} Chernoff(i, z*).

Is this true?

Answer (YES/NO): NO